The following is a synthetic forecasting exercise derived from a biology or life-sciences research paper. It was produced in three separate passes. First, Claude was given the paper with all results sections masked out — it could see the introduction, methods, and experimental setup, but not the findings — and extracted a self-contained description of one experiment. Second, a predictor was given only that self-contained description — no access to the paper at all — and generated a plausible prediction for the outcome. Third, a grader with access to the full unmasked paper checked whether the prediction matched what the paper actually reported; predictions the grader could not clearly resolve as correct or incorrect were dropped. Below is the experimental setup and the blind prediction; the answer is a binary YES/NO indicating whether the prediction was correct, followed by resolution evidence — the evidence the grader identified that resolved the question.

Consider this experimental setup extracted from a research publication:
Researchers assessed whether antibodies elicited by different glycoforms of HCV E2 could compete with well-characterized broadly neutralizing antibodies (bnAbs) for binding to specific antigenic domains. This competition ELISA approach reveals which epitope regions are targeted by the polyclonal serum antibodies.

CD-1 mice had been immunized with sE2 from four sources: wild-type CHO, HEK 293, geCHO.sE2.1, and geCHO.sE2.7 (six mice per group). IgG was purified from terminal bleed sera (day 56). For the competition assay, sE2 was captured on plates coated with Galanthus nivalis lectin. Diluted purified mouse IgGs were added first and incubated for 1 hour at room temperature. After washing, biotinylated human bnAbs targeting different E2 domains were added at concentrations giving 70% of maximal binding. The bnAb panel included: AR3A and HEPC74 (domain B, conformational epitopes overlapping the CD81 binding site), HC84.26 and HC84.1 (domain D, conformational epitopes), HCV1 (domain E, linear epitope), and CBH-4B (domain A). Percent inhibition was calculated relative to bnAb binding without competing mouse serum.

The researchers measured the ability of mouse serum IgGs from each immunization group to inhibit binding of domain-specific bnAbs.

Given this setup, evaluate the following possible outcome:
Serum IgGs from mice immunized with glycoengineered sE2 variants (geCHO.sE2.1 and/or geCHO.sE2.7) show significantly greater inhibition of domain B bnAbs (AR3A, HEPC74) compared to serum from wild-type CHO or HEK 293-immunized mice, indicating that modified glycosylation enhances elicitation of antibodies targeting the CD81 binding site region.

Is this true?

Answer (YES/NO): NO